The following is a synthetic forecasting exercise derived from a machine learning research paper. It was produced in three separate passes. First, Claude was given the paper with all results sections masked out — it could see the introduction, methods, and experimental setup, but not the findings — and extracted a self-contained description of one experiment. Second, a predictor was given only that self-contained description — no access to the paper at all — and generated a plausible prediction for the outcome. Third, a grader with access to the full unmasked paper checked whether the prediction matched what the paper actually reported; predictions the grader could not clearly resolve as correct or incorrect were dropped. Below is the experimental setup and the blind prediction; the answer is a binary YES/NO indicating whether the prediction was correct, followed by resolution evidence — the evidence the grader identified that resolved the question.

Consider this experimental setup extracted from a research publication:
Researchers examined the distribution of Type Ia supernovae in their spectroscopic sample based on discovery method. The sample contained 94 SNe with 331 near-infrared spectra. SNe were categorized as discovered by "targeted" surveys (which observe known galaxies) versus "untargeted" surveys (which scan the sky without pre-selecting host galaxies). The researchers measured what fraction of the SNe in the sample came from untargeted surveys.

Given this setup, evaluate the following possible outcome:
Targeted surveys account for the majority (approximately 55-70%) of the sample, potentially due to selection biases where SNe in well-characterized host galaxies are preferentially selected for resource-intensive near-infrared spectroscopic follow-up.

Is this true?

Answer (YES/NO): NO